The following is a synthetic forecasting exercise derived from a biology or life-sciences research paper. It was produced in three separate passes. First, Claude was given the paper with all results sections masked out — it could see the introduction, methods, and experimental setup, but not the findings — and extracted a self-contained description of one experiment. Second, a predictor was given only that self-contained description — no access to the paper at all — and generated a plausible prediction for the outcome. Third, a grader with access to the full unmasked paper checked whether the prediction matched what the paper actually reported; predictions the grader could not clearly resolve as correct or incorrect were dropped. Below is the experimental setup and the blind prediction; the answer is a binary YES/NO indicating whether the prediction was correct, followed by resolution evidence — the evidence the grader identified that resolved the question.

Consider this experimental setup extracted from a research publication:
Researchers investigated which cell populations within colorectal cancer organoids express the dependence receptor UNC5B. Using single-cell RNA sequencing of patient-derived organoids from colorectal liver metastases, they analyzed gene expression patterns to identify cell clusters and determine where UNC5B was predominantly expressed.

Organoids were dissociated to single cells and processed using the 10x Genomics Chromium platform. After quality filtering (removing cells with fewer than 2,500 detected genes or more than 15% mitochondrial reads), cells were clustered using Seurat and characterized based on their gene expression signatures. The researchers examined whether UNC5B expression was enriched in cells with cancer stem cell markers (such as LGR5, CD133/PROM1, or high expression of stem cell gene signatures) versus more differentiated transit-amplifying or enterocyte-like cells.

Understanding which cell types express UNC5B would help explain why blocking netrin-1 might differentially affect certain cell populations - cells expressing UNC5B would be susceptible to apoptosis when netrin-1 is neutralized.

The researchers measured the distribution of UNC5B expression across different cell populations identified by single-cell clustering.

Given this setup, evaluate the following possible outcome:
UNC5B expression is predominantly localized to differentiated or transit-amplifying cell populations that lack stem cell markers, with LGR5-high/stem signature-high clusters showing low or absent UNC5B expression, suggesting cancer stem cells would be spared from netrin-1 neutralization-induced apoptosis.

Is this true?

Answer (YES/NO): NO